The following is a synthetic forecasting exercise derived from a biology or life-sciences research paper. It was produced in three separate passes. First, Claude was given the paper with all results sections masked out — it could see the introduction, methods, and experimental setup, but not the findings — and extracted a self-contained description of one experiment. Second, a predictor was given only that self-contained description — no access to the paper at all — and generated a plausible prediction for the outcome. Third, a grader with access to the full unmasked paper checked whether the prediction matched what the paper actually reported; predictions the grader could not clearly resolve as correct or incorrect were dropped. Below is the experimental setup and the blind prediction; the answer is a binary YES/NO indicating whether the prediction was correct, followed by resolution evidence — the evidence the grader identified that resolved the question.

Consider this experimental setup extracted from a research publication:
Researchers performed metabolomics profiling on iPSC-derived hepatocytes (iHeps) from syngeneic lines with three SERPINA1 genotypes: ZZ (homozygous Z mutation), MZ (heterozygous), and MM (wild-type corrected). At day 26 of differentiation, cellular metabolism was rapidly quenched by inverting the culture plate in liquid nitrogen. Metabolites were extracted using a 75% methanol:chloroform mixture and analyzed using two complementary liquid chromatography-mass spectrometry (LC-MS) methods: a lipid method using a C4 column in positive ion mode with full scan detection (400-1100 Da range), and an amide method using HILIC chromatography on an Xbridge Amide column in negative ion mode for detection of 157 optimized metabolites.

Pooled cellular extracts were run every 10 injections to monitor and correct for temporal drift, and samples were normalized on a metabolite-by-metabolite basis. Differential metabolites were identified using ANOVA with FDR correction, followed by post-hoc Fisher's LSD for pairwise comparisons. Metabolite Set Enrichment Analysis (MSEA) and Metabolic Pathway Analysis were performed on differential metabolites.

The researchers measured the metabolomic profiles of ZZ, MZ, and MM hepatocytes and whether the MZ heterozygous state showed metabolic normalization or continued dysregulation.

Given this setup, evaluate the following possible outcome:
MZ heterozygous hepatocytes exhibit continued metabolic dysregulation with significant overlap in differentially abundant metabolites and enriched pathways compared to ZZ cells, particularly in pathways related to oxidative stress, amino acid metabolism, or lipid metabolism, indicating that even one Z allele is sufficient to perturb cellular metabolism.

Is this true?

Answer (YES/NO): YES